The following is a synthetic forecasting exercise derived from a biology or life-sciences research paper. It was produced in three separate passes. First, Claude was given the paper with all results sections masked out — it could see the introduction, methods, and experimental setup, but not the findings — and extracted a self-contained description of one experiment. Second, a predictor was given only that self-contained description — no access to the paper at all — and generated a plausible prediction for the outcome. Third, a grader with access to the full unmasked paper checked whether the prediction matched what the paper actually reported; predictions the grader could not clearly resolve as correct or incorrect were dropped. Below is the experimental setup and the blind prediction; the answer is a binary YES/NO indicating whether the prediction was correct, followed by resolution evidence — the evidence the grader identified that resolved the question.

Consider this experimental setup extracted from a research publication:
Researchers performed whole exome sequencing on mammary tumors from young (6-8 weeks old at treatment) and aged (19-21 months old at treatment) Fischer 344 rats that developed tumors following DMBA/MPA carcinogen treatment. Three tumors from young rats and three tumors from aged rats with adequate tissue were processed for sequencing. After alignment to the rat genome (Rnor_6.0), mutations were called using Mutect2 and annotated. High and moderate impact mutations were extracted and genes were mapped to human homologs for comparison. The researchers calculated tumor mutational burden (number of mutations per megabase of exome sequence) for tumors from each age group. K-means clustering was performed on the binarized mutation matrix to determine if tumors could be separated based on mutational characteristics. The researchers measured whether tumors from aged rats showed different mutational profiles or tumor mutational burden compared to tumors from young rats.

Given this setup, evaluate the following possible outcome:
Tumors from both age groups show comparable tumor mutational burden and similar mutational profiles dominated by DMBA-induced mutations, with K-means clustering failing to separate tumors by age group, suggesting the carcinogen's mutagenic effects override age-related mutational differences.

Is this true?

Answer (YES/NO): NO